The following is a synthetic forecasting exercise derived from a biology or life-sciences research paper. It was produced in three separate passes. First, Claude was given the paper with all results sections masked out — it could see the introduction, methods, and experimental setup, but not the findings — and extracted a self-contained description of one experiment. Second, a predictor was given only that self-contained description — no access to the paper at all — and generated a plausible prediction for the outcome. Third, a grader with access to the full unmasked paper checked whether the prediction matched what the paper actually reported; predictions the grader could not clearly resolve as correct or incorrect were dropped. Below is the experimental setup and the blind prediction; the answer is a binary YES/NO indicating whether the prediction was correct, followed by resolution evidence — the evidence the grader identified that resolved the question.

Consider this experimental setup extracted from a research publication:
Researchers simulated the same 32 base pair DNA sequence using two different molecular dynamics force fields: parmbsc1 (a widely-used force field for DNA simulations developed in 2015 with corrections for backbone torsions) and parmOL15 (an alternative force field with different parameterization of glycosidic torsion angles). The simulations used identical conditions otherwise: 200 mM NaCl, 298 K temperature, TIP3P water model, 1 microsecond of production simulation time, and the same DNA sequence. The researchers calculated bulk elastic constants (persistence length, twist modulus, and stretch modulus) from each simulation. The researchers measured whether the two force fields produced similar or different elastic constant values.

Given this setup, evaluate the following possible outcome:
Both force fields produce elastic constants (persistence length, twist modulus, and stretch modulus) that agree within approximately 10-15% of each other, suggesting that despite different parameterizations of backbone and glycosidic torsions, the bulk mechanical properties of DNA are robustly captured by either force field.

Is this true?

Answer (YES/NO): NO